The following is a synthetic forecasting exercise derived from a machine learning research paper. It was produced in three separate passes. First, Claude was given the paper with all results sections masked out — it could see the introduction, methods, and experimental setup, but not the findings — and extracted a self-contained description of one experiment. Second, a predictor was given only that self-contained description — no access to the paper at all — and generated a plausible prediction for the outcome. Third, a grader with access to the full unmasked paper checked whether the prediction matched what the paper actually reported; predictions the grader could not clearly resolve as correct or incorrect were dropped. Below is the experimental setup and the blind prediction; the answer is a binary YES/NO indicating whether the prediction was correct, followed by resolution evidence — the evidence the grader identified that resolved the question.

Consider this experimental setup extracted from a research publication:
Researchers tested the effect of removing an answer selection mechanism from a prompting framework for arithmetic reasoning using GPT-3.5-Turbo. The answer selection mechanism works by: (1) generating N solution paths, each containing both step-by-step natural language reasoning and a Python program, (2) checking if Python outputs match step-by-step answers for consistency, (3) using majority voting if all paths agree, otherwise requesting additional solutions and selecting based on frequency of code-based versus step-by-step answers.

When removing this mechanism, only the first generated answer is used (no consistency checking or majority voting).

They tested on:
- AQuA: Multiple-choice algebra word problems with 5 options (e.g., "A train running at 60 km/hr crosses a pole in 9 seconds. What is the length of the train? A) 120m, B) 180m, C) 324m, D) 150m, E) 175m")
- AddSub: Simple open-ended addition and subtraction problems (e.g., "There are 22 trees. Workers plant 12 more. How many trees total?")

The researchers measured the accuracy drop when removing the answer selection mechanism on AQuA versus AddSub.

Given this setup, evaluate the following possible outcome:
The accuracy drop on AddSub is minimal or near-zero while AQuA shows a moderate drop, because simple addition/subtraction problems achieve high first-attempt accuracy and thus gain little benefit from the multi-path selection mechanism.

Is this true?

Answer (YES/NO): NO